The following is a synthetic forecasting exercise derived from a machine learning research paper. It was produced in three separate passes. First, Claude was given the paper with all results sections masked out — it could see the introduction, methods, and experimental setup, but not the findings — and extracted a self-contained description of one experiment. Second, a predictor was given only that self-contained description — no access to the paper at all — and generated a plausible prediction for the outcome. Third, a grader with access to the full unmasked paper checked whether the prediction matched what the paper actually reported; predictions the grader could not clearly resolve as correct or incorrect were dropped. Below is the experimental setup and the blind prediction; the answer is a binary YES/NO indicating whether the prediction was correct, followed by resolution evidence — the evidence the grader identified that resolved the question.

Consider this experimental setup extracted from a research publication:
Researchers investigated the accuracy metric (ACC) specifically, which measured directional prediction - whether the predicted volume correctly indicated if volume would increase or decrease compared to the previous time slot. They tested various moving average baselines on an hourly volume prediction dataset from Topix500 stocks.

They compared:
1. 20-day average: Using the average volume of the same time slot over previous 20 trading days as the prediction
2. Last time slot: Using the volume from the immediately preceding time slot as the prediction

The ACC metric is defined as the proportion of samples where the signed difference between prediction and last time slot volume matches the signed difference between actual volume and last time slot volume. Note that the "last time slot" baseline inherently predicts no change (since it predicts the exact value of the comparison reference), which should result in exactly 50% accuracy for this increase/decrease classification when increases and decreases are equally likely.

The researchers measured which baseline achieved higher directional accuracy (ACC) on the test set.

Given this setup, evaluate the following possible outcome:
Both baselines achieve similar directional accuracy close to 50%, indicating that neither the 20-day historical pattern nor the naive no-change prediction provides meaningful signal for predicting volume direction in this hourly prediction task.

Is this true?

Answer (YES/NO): NO